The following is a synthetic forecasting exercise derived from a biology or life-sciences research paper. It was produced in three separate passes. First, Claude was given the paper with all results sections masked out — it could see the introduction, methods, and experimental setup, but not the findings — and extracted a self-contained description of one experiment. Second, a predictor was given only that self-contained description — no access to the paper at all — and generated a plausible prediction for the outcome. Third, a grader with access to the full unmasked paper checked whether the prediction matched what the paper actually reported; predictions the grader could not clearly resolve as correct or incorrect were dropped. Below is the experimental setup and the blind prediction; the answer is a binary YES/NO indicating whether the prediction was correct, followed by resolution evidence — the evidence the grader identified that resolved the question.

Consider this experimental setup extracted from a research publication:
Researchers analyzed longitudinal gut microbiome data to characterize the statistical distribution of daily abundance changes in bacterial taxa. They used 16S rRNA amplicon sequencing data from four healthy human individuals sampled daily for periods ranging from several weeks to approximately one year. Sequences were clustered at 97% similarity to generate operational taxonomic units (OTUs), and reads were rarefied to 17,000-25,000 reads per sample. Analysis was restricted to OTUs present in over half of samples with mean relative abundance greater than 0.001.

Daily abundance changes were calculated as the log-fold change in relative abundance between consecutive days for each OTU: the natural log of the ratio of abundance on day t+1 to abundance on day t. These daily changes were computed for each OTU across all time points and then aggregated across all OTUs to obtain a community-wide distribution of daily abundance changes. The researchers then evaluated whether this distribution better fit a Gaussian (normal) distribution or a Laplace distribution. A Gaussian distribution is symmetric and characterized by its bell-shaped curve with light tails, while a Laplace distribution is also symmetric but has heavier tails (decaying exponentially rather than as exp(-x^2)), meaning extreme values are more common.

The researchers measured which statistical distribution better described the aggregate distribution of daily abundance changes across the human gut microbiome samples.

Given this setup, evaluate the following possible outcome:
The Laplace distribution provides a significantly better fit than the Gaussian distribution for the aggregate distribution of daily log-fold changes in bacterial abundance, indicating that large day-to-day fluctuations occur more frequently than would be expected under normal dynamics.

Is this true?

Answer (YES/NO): YES